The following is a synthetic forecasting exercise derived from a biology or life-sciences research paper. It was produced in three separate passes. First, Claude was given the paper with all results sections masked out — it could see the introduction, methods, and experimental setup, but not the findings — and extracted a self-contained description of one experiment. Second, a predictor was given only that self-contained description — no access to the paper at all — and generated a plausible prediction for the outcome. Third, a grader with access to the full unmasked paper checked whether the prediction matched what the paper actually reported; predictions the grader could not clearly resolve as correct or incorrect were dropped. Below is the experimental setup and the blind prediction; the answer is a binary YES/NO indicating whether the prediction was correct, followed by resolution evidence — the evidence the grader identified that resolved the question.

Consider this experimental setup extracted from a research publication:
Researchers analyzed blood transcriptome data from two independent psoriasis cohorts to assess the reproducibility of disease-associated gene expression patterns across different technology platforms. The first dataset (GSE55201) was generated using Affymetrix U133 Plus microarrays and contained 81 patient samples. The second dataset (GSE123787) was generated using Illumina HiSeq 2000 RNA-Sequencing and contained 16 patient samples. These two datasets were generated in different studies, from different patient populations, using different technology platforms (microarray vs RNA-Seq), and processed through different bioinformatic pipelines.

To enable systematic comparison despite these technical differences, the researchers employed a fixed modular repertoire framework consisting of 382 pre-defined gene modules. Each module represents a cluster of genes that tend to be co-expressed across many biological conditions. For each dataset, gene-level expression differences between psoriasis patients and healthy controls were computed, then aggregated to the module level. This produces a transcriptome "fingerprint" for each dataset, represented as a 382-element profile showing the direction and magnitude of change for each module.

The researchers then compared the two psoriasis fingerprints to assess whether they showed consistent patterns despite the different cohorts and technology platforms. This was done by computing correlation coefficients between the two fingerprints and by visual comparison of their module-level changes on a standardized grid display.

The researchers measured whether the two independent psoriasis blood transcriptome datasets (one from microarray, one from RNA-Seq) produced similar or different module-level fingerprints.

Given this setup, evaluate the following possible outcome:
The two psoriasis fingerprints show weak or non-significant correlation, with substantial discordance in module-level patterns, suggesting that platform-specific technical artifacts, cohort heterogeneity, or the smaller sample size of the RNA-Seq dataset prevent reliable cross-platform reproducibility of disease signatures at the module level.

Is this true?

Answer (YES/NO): NO